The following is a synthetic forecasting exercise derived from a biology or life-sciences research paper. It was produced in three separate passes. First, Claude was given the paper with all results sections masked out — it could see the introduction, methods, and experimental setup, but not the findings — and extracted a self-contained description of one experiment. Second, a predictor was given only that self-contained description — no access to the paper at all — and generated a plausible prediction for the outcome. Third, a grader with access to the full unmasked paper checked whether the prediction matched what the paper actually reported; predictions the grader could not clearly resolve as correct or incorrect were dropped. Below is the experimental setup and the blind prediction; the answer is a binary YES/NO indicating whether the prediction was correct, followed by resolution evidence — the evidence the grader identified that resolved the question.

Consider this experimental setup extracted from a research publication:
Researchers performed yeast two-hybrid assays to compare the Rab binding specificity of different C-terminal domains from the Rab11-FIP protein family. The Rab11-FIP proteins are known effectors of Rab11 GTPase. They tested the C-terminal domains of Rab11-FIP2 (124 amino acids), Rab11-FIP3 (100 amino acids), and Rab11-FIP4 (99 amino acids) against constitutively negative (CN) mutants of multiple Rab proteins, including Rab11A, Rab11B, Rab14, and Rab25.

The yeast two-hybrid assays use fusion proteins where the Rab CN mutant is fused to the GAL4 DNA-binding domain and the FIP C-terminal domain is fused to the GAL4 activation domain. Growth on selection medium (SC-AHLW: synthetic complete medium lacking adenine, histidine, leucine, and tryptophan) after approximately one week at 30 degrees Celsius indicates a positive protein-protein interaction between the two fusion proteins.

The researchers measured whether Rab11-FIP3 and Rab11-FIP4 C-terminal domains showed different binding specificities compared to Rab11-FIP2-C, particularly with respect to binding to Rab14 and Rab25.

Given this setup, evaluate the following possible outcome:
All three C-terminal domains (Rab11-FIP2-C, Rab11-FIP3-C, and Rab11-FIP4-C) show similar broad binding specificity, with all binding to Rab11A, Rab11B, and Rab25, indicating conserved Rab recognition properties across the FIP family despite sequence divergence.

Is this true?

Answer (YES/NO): NO